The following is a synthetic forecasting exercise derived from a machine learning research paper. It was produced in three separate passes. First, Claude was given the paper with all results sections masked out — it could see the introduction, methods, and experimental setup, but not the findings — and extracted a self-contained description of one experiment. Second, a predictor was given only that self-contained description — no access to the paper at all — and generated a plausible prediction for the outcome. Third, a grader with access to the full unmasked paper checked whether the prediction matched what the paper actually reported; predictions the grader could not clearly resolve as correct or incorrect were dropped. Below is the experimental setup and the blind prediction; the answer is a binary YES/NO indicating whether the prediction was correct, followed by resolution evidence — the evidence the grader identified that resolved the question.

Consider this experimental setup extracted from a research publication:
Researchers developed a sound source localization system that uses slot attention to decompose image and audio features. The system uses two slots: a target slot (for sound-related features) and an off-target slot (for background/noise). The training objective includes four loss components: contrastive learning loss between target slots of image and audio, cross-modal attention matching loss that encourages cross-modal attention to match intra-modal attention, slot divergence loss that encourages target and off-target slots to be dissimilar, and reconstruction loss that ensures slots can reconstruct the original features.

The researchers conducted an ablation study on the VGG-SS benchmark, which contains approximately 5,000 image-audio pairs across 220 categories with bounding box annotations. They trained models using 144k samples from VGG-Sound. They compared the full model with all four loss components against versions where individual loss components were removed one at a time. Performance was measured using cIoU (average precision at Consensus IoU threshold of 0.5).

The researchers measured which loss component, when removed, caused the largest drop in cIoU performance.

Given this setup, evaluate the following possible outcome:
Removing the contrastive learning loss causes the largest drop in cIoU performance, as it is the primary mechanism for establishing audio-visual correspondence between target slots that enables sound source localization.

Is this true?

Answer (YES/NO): NO